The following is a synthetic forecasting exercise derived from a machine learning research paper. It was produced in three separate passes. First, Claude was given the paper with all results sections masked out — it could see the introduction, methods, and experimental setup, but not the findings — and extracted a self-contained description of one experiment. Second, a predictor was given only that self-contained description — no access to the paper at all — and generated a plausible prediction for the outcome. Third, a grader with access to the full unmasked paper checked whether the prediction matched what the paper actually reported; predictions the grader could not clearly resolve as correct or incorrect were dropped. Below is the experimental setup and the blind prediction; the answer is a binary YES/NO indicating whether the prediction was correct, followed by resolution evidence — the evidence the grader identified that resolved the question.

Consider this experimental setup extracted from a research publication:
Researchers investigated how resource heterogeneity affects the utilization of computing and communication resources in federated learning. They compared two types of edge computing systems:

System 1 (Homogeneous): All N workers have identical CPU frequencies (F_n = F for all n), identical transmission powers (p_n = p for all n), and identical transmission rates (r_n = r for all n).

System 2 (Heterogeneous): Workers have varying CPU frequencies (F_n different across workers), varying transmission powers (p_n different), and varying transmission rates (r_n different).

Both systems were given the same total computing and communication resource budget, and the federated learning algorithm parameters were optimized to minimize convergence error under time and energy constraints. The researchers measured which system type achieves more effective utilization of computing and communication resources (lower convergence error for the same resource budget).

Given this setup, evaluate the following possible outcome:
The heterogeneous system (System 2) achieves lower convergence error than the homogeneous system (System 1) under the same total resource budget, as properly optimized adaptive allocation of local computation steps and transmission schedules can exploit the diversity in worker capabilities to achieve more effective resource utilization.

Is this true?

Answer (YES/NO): NO